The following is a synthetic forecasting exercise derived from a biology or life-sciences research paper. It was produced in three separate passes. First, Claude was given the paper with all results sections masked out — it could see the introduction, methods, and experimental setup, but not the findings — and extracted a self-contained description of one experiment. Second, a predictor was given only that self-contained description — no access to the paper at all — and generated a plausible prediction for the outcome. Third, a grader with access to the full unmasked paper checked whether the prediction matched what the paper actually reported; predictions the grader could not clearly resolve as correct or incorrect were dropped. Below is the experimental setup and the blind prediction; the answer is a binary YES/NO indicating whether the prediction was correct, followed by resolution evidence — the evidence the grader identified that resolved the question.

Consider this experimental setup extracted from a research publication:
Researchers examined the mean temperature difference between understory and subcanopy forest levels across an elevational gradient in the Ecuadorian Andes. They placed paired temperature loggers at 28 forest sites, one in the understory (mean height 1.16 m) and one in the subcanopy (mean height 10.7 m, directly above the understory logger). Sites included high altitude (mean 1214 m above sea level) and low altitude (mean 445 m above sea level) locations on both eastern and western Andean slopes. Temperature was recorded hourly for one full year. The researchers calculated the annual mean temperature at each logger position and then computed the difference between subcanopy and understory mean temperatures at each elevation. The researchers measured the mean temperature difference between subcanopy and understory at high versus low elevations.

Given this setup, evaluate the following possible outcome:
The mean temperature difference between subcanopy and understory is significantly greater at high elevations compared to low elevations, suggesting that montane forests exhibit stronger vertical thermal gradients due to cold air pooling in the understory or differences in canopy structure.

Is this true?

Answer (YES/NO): NO